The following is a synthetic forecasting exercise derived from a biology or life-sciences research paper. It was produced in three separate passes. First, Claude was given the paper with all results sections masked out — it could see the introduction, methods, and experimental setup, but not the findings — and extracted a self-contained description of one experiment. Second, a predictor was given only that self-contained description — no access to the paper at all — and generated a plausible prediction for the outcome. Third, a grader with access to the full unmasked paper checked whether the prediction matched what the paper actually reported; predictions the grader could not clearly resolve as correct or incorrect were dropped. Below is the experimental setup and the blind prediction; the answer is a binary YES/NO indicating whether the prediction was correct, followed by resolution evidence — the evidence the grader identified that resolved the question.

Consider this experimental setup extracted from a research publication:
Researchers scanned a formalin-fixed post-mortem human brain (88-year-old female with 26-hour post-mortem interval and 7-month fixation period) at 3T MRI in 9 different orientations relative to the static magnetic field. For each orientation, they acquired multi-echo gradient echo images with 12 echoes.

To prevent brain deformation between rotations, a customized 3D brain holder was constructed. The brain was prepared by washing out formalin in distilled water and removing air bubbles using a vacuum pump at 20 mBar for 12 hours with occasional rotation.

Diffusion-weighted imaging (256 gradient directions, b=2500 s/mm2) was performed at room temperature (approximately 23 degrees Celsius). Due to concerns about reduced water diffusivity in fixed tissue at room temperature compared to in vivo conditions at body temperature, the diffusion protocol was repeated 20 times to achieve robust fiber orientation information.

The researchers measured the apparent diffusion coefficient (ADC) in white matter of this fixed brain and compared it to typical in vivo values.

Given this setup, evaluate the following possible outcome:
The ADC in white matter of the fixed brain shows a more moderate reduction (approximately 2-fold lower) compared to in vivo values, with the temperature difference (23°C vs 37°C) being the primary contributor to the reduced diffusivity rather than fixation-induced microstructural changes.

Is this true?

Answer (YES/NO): NO